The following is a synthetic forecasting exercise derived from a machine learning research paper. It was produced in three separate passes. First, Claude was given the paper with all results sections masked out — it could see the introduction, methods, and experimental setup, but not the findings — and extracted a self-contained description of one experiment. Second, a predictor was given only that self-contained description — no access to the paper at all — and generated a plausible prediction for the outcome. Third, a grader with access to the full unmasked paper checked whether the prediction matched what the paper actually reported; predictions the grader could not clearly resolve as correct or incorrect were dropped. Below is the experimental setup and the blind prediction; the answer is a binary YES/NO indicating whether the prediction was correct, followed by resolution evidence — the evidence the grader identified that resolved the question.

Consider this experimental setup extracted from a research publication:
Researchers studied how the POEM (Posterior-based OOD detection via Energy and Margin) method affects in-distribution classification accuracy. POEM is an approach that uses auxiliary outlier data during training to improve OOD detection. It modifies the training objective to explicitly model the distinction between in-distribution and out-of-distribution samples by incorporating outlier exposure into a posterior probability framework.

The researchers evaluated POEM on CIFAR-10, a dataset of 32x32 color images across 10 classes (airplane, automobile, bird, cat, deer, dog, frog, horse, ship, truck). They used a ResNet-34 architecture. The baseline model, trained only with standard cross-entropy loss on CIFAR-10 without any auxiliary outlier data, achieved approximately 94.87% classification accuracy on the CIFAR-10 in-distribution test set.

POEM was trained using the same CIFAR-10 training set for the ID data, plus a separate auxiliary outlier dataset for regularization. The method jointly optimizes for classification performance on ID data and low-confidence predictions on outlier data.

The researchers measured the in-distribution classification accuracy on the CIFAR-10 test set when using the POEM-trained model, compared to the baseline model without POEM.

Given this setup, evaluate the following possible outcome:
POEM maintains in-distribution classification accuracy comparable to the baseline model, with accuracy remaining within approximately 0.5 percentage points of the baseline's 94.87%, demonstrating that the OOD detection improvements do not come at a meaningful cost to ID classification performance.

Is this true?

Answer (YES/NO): NO